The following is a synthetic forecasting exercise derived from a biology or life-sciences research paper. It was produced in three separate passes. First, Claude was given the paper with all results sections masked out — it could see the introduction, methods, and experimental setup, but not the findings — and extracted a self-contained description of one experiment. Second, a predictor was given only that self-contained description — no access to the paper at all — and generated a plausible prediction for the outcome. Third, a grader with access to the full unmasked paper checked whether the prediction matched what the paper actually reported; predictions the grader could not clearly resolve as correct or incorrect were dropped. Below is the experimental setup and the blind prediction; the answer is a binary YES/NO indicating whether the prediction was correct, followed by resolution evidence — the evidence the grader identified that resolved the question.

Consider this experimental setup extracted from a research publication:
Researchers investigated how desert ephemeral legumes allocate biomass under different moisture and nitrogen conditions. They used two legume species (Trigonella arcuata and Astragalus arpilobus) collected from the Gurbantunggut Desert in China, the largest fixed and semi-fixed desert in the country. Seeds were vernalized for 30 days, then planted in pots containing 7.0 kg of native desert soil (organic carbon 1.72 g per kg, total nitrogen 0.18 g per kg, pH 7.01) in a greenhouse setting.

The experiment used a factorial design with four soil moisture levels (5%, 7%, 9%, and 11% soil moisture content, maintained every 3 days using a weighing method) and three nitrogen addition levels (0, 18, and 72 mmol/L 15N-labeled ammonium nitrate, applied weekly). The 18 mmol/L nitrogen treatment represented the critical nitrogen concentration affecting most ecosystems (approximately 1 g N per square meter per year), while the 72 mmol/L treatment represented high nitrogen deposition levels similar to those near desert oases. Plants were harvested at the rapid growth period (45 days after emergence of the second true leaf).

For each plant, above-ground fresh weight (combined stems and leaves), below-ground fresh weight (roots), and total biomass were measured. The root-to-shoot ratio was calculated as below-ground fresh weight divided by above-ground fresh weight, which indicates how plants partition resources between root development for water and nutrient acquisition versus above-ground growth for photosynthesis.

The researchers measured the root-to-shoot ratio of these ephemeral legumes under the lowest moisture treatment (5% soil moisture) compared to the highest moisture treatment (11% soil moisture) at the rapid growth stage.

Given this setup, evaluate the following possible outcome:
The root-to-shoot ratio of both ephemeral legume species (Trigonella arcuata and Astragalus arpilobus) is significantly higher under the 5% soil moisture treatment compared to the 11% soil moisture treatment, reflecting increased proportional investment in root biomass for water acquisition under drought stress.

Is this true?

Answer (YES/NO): YES